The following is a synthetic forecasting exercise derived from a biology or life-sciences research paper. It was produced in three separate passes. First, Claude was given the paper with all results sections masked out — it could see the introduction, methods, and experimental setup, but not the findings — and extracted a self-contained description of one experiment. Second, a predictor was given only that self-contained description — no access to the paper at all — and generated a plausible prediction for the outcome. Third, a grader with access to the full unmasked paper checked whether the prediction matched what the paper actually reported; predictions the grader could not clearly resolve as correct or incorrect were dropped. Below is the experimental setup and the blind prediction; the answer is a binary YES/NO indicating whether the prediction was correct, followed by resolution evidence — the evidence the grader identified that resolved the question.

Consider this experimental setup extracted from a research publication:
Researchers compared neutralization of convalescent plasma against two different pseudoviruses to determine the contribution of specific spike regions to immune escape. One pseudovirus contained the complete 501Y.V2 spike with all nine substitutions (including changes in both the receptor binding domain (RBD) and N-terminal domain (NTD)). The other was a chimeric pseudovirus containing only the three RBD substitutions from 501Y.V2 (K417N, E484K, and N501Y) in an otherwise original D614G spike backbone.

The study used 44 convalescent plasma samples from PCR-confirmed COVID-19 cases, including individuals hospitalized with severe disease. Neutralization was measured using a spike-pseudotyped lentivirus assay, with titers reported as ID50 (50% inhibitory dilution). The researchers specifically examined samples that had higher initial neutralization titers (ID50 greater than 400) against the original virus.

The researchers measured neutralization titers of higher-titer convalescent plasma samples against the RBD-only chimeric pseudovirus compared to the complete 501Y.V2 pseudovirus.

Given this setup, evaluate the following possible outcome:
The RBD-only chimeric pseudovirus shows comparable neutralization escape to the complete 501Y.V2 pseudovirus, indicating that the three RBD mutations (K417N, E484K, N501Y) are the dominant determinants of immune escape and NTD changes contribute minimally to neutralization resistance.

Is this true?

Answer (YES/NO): NO